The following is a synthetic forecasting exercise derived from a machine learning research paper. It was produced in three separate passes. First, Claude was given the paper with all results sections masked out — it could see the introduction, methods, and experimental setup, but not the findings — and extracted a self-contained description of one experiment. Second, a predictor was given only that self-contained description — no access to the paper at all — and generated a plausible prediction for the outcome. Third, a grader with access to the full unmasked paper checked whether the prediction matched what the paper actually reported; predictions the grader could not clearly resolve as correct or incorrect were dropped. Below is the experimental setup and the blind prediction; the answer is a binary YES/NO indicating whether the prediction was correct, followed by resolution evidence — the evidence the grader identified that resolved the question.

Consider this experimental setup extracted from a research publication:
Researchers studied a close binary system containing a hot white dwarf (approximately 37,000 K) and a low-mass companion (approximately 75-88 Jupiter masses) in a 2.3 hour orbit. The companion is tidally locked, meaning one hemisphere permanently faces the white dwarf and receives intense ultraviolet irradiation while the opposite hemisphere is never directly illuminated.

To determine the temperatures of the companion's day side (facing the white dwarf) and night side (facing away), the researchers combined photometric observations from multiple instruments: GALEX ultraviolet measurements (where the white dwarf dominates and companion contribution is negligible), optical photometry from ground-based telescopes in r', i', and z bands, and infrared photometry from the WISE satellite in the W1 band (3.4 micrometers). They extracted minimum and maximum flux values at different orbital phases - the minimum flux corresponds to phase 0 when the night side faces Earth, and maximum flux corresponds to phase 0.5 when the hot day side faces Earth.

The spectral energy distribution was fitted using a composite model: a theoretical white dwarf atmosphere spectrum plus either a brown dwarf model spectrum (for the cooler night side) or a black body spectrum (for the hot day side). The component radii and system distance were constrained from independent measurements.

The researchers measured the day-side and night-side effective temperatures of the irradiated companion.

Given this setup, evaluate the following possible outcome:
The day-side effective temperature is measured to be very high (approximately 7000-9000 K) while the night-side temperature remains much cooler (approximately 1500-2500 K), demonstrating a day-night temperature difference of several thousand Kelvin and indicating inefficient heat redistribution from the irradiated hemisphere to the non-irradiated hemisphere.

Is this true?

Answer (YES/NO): YES